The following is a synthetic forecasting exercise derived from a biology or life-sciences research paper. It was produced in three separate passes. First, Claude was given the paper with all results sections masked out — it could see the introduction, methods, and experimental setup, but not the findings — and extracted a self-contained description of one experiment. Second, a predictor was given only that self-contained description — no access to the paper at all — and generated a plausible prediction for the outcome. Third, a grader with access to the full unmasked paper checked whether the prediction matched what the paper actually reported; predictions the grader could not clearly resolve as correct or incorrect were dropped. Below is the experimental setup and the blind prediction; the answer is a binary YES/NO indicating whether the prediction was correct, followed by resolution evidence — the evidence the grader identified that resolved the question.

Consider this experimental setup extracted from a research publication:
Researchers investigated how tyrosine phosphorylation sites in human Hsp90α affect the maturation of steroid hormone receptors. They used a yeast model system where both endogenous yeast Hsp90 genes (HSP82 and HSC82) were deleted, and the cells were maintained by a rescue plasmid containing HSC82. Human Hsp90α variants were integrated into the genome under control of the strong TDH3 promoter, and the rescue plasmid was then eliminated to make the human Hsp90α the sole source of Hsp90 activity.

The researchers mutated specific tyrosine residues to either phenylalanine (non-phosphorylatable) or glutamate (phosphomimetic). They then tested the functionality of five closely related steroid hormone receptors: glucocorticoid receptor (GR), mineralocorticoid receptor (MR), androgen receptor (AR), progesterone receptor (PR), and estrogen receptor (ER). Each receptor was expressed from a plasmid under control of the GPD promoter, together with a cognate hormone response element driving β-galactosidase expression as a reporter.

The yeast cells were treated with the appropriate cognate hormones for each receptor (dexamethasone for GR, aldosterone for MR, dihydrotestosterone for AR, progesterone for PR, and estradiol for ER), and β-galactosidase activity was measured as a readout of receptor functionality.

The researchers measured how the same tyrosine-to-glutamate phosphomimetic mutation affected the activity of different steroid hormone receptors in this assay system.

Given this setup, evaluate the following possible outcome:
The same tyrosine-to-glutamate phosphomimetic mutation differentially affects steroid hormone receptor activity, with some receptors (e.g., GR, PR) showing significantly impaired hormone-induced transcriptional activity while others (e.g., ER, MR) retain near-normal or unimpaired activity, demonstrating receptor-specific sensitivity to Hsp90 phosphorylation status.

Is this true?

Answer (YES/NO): NO